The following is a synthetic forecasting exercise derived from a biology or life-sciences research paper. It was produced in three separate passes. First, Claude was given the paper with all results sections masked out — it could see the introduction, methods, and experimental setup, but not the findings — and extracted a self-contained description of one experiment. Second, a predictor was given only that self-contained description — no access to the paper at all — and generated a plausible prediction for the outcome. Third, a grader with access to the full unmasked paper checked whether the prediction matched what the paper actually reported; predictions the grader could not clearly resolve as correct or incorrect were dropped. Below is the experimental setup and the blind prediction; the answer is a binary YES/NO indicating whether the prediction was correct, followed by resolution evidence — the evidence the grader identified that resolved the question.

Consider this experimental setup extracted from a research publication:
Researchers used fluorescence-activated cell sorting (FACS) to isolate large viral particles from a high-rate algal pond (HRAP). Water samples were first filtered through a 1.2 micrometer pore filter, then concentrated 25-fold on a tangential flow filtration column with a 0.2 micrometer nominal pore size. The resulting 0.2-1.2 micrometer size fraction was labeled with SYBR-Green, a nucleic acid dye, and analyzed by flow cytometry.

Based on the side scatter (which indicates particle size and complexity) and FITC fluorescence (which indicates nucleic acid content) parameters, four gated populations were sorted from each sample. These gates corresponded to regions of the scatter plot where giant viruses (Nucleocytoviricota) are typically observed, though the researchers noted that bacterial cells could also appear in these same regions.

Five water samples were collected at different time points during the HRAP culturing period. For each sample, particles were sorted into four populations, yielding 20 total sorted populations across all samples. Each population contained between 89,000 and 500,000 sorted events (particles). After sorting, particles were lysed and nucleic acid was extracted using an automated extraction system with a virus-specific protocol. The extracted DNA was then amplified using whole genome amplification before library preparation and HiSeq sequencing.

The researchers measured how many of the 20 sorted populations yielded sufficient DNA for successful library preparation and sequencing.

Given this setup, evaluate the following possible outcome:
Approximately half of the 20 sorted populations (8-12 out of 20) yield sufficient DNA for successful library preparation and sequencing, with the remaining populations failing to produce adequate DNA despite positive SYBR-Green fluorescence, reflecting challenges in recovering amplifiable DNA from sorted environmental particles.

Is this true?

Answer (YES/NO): NO